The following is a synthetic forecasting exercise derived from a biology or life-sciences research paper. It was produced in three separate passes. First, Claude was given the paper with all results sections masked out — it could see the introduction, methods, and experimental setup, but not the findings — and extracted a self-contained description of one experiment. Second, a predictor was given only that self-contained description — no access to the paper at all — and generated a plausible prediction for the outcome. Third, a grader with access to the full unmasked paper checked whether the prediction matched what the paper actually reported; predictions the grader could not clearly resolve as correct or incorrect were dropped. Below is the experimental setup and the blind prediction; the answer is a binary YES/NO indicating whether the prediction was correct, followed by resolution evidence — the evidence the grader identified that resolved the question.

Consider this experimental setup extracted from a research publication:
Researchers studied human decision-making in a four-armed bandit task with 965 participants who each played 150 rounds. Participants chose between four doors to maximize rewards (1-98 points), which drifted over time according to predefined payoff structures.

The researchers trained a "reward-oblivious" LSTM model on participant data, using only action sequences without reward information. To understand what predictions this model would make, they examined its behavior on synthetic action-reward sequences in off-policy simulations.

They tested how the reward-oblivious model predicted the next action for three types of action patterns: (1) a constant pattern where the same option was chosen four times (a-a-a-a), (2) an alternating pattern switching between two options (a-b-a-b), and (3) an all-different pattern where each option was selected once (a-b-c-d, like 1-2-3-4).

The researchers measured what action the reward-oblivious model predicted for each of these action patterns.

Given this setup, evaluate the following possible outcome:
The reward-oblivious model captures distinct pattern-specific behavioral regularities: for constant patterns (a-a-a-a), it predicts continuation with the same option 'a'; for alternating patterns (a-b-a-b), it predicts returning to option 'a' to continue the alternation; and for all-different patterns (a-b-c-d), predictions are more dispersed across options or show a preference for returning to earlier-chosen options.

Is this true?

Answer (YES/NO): YES